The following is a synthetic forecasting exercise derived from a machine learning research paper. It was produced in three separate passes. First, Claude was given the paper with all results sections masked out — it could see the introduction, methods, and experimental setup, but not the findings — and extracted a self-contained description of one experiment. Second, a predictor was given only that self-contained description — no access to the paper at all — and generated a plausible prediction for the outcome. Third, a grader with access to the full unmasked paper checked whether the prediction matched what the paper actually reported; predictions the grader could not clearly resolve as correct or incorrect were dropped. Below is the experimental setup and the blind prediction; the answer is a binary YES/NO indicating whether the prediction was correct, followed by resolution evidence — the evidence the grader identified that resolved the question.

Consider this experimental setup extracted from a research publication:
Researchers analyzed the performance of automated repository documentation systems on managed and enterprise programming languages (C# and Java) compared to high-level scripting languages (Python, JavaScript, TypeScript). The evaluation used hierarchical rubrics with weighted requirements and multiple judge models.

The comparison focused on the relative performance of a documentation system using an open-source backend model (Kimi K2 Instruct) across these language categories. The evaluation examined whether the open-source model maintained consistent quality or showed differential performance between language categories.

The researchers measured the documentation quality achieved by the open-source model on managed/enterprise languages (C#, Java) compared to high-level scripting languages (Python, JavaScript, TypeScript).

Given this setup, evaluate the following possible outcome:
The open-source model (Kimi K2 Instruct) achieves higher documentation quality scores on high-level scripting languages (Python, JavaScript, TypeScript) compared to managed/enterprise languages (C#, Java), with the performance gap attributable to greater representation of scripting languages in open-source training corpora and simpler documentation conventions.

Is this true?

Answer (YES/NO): NO